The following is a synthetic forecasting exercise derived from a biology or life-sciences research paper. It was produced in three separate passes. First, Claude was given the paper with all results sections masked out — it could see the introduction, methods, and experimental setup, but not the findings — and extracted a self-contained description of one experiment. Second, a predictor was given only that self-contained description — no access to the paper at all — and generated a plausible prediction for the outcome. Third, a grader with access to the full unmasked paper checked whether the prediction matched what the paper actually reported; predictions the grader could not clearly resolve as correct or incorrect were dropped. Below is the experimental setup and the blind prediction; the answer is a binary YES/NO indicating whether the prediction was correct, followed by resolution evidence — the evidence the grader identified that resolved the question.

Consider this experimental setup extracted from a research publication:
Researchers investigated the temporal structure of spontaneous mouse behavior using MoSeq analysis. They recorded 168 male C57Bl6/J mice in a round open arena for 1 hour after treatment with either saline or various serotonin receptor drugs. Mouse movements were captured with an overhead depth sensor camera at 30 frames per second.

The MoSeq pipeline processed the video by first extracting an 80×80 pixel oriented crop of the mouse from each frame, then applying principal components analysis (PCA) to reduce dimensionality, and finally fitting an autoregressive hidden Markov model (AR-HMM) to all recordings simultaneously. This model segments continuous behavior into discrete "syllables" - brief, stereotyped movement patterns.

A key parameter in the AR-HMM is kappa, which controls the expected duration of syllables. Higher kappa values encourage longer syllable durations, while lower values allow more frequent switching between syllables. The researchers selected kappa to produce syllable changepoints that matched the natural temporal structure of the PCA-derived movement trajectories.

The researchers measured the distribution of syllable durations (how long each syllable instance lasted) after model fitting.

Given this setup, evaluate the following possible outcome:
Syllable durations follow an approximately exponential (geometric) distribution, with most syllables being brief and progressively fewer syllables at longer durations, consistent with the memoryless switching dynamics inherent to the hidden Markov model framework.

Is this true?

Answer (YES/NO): NO